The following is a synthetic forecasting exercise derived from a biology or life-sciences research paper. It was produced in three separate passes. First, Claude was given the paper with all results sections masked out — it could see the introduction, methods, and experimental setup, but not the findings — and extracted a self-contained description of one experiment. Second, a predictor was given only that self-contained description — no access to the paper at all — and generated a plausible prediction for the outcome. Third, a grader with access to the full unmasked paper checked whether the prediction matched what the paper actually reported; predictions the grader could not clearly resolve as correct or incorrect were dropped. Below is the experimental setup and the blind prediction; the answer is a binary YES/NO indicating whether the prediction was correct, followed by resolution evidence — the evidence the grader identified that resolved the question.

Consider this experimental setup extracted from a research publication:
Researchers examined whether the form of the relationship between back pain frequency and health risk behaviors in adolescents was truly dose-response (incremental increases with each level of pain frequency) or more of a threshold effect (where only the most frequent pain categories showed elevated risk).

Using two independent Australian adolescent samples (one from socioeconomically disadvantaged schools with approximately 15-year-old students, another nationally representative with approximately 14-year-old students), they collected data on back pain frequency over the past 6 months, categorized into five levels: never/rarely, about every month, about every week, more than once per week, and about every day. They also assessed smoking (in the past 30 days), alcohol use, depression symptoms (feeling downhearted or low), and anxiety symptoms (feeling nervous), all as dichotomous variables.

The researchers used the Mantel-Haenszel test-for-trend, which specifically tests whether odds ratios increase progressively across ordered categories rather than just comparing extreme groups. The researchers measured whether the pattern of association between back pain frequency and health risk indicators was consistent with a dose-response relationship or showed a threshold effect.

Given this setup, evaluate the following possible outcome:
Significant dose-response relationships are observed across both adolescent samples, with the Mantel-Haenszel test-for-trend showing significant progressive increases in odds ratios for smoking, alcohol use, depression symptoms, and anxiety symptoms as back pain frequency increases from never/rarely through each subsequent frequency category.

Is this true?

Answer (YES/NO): NO